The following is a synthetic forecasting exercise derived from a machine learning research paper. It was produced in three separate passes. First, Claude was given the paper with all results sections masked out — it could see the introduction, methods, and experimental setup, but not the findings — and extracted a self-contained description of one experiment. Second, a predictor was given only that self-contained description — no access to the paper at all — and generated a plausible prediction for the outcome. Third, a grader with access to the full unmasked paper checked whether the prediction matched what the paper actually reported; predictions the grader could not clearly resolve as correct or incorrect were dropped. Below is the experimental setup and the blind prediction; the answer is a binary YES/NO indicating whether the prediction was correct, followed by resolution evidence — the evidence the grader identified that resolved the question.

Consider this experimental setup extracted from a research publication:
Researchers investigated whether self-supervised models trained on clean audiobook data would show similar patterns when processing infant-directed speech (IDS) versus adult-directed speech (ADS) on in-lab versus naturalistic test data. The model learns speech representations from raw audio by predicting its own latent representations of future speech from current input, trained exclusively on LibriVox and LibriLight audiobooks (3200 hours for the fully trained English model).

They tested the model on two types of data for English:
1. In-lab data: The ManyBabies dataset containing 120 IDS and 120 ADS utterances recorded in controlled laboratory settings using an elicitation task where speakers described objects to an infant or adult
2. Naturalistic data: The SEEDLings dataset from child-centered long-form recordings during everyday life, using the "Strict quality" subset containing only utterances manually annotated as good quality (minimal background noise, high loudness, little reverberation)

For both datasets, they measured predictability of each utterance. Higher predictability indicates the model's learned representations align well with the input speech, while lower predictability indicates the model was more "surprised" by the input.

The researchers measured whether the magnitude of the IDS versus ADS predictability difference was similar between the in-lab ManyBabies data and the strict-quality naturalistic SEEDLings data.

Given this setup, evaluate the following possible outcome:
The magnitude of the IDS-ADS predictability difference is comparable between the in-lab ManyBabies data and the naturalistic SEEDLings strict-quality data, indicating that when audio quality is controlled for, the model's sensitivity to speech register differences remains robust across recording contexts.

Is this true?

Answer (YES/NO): NO